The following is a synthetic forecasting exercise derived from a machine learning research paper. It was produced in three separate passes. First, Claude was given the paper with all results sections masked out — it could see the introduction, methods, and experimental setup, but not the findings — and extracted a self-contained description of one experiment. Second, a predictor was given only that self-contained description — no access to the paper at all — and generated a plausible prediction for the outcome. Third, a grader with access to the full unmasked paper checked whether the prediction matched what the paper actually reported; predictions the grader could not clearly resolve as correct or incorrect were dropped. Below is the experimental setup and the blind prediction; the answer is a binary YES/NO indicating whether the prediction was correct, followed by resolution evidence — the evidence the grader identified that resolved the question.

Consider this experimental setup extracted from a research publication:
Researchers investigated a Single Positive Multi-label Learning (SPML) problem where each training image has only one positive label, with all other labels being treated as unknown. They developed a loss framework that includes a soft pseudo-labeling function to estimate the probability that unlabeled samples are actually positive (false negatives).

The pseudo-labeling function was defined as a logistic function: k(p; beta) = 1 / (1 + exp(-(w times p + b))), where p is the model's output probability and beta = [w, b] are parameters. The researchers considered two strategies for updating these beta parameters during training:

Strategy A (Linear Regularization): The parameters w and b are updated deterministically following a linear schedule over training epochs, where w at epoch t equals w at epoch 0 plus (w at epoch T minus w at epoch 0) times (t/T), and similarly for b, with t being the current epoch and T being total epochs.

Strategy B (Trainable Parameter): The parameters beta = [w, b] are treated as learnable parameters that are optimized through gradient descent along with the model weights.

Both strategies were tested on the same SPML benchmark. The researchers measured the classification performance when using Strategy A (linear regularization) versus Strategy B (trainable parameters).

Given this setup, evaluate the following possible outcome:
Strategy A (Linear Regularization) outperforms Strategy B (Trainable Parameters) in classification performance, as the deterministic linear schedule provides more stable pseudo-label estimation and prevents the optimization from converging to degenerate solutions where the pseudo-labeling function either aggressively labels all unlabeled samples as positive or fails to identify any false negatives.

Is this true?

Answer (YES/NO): YES